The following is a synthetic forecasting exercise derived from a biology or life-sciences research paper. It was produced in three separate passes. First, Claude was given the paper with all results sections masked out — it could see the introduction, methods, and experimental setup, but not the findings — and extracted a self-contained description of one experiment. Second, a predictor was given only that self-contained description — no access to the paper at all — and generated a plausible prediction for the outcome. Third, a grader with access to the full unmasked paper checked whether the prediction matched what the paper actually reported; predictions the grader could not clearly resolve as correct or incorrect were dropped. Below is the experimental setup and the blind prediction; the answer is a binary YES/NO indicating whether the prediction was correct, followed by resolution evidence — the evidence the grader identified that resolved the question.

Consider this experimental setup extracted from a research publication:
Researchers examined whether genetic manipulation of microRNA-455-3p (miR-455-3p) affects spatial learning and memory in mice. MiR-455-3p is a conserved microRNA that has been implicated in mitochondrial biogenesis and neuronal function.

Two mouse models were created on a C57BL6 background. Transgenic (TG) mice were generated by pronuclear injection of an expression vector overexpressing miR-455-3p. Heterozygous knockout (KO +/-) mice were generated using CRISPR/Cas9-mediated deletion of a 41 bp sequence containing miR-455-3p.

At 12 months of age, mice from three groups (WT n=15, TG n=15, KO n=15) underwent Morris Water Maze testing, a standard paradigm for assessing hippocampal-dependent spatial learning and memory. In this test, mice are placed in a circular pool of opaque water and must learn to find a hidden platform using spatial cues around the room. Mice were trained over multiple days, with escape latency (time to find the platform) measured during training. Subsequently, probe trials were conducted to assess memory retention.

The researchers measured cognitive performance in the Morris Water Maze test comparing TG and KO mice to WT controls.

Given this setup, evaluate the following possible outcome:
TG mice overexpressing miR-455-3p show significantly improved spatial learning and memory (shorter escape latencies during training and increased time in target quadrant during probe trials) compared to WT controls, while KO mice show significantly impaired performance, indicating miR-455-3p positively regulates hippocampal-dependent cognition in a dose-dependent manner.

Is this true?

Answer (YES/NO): YES